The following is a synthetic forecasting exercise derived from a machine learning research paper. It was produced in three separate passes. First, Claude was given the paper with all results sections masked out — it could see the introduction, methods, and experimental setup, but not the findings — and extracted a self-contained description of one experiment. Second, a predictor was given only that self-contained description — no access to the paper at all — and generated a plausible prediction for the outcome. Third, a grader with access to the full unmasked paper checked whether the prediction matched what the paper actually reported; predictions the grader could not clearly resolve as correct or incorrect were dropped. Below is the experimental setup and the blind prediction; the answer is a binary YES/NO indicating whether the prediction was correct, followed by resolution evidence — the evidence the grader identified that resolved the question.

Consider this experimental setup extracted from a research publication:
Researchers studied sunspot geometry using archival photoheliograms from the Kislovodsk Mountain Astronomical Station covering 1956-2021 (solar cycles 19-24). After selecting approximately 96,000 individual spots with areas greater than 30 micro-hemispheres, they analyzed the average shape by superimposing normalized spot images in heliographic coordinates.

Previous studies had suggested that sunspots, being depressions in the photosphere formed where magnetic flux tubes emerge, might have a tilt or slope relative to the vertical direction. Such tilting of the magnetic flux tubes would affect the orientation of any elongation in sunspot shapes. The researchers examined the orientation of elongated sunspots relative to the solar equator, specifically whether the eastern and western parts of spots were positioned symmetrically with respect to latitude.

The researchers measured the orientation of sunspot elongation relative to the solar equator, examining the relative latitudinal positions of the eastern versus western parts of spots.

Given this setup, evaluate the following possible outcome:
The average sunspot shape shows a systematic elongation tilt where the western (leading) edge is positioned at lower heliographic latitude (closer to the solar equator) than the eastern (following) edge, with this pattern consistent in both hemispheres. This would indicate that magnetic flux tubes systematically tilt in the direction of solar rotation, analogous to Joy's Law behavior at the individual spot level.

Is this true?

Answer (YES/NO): YES